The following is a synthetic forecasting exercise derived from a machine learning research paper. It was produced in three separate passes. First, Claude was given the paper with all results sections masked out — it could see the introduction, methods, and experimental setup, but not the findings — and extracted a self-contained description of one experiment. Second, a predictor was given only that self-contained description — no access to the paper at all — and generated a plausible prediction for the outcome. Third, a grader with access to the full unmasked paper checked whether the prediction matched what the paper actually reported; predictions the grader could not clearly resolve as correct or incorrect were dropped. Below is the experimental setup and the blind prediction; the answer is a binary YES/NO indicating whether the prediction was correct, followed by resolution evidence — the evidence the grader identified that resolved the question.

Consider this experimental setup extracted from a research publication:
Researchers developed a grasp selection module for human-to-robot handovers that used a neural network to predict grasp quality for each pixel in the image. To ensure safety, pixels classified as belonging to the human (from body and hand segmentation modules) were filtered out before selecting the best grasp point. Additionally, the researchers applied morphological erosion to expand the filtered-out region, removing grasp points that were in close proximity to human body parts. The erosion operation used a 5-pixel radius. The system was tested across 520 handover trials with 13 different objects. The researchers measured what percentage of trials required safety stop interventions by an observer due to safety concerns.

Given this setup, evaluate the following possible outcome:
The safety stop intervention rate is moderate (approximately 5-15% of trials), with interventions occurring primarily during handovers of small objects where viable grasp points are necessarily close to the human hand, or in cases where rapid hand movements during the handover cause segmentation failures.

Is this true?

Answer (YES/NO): NO